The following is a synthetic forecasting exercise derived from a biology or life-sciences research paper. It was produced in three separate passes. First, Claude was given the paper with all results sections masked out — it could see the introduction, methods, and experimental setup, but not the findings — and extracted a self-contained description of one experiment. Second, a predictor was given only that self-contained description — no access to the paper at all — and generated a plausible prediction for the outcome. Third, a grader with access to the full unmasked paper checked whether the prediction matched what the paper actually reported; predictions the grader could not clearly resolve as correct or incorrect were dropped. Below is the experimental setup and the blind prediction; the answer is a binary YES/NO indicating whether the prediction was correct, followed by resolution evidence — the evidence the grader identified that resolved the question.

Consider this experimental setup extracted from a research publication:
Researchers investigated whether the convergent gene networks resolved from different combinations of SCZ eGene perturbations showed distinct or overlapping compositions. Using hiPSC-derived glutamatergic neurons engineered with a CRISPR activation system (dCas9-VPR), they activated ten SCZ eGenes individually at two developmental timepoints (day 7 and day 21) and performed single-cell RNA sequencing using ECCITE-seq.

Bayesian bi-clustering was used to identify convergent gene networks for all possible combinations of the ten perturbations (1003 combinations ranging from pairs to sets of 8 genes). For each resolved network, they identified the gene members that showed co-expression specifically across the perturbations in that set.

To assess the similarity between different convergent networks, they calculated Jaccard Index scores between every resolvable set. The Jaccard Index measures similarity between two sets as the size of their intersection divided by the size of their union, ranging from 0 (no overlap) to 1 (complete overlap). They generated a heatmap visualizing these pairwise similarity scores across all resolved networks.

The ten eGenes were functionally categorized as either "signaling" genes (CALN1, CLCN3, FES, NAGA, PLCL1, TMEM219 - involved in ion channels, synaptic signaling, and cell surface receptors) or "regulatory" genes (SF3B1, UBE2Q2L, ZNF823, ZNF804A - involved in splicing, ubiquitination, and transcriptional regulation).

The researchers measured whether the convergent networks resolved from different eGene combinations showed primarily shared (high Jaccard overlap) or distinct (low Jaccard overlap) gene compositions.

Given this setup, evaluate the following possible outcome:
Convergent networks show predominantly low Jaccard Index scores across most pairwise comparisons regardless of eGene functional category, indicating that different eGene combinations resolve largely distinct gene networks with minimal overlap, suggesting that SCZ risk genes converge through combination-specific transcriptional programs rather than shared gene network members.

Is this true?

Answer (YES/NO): NO